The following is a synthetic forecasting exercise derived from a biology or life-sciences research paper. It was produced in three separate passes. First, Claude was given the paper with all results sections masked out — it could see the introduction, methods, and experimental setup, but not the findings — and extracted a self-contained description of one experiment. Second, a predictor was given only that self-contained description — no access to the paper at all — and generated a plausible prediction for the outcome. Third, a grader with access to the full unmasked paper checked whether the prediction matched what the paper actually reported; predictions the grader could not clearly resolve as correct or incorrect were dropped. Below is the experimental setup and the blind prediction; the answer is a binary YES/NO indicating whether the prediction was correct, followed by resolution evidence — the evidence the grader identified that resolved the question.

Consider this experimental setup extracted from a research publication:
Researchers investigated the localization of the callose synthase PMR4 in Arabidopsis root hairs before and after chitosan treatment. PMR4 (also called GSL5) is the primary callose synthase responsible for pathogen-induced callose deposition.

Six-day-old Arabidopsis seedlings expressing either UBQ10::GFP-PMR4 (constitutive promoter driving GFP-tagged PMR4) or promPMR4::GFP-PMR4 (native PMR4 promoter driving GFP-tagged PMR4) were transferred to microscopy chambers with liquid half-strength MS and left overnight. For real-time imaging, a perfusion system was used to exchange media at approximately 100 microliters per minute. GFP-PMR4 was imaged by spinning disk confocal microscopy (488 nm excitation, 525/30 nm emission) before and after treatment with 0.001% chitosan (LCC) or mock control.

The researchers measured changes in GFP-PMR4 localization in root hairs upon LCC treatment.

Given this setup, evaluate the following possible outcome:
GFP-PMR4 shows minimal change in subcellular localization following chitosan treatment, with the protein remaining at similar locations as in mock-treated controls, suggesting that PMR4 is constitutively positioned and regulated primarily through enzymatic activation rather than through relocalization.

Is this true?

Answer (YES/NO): NO